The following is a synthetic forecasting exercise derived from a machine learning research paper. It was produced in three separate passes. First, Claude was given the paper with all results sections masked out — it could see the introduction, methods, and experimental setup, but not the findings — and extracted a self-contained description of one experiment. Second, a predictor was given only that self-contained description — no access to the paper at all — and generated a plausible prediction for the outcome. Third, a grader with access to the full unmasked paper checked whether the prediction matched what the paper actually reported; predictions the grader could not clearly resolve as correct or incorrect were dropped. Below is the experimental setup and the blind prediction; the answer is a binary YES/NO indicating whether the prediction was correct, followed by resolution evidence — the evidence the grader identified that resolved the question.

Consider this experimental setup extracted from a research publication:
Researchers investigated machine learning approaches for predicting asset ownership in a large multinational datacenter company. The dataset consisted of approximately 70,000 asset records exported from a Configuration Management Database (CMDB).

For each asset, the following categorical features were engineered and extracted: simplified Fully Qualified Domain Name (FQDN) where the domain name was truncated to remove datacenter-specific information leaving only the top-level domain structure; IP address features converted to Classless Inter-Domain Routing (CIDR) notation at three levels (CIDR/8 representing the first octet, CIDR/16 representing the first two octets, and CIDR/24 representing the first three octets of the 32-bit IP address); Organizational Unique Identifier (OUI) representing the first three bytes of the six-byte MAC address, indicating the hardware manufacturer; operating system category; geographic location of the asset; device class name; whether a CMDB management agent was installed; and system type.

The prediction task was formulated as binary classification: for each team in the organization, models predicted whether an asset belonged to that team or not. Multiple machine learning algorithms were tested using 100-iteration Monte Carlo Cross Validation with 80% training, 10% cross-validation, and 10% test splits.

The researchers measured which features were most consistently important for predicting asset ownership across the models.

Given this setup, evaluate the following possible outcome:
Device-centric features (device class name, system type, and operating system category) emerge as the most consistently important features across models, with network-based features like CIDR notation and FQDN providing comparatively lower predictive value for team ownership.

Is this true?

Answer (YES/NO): NO